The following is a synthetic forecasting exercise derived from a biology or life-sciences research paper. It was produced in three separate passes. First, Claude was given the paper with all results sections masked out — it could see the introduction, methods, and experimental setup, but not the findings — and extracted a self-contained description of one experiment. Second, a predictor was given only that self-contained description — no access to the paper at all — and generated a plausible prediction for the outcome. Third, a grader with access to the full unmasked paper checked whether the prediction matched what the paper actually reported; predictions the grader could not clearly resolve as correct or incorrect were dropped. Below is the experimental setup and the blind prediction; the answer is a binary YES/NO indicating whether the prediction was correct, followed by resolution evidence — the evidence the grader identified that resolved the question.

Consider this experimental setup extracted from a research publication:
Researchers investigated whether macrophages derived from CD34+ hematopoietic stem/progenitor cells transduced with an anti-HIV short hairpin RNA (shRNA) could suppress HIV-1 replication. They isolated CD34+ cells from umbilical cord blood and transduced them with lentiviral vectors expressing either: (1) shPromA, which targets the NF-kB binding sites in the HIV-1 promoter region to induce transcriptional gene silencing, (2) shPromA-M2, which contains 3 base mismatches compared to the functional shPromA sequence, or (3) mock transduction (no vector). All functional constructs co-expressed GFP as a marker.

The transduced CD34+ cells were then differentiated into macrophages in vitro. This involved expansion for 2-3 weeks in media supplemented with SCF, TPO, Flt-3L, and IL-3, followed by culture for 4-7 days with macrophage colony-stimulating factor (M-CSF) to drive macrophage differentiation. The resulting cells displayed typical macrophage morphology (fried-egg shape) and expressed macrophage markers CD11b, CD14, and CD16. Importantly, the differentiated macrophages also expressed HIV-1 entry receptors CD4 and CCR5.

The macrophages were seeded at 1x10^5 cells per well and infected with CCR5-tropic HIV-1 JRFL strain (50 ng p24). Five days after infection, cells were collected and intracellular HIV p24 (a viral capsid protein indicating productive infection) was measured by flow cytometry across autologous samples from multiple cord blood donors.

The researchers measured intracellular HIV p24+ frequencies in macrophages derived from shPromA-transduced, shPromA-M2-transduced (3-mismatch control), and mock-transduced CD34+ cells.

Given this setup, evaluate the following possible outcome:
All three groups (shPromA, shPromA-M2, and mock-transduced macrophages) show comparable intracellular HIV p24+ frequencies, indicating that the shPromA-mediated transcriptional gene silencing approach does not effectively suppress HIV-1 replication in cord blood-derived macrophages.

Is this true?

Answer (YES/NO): NO